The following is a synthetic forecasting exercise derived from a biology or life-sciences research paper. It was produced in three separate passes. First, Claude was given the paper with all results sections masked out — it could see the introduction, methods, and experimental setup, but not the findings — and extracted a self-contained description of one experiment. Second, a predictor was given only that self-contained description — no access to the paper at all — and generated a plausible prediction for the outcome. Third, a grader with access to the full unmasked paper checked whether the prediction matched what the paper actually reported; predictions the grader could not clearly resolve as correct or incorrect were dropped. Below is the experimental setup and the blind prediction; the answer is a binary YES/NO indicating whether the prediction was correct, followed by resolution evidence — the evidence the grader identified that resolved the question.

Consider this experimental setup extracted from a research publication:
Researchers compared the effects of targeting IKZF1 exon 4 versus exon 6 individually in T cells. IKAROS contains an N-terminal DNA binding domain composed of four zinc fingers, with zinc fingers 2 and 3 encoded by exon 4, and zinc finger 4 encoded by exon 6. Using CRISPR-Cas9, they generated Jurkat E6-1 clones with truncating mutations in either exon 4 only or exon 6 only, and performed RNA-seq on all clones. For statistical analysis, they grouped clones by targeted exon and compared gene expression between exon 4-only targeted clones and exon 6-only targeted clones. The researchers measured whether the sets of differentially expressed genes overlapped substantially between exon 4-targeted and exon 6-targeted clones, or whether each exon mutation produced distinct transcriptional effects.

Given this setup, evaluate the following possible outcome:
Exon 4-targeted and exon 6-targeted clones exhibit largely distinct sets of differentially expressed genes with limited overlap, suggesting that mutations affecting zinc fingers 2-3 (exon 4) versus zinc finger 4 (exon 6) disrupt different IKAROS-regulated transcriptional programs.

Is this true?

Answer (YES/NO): NO